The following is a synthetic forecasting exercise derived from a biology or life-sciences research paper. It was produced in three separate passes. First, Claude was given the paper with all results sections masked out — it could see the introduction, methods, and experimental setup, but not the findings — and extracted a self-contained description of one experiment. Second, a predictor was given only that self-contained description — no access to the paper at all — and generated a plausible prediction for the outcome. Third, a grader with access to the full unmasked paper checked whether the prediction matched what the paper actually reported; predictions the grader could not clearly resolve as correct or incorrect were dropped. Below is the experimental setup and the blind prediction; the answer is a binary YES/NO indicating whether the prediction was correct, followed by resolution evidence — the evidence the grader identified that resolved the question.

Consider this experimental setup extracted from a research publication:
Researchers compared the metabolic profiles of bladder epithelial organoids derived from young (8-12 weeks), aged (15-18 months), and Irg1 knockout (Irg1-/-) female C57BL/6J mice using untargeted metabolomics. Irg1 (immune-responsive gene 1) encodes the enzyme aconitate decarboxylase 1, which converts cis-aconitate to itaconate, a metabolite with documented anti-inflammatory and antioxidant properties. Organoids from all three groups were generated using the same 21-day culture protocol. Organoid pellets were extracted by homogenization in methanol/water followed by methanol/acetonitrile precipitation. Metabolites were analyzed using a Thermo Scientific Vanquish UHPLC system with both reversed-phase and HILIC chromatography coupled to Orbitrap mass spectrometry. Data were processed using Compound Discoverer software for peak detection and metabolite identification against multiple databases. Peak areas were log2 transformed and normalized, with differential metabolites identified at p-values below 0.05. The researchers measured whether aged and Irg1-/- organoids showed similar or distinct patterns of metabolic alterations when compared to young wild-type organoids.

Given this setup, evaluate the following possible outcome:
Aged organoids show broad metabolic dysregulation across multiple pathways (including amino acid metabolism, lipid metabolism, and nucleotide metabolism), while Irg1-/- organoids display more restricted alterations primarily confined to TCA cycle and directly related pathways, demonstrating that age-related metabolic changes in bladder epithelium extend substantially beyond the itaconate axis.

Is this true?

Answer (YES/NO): NO